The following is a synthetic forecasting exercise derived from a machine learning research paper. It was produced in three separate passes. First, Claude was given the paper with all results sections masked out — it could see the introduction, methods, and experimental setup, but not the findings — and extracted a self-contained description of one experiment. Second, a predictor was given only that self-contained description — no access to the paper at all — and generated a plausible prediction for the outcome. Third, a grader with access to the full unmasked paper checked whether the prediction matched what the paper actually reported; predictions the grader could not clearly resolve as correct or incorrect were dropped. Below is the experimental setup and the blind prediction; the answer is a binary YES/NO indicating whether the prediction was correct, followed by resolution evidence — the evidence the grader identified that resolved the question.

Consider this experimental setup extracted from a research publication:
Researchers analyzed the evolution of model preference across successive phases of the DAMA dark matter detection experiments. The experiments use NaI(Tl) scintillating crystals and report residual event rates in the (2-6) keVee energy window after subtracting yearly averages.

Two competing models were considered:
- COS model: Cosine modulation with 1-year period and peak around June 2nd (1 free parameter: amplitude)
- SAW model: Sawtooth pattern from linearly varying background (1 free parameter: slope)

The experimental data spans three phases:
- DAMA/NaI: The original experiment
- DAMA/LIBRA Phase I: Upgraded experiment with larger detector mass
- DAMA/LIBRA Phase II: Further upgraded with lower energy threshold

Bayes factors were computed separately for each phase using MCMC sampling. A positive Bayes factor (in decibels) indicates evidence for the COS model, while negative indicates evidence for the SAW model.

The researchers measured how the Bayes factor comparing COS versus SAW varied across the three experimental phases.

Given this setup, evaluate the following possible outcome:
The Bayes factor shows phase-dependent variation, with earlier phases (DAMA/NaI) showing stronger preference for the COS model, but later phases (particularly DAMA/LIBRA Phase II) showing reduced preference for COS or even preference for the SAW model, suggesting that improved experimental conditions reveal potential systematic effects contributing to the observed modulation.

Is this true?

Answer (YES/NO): NO